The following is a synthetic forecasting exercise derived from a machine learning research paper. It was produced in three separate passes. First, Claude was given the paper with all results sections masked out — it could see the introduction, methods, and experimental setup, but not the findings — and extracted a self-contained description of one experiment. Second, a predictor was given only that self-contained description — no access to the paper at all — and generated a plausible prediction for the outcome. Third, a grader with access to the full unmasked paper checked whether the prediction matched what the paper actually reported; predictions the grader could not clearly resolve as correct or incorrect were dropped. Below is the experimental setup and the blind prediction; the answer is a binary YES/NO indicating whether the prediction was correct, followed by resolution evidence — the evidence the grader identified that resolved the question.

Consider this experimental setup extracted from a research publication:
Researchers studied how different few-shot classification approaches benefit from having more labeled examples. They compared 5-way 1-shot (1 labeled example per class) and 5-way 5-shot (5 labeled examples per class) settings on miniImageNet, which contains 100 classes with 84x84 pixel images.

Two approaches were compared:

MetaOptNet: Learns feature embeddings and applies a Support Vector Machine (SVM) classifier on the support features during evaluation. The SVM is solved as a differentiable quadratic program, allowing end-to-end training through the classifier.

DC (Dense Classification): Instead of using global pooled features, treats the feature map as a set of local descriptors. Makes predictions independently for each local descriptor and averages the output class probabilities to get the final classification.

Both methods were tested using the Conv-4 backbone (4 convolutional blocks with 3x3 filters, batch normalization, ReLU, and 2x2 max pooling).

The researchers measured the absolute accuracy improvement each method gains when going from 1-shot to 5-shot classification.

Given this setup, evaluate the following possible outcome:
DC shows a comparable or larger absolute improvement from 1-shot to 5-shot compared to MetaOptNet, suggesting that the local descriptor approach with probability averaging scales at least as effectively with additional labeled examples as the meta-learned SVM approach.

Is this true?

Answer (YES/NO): YES